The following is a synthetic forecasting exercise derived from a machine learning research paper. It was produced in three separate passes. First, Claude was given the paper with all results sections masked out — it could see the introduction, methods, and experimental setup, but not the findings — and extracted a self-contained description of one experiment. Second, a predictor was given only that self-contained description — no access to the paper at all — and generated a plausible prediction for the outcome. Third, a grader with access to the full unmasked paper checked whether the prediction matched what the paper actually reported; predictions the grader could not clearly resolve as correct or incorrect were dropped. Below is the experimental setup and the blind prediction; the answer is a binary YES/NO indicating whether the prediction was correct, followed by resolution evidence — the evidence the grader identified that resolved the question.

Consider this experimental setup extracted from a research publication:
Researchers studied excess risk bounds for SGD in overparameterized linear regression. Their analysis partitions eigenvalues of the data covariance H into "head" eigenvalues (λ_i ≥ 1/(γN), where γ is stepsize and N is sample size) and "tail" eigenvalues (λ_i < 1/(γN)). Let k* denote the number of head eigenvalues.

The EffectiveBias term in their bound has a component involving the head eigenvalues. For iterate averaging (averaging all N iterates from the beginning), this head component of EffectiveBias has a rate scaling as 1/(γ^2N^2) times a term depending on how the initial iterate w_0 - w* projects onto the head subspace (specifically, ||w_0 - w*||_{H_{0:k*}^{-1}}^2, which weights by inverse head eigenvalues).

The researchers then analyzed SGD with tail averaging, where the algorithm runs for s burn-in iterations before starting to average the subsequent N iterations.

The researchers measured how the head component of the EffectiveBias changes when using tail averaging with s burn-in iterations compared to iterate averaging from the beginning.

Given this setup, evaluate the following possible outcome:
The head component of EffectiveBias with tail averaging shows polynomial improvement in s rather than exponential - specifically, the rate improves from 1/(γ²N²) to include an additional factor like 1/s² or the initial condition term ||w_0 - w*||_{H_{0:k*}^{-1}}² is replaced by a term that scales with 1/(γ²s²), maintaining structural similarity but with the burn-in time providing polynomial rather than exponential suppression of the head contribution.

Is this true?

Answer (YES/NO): NO